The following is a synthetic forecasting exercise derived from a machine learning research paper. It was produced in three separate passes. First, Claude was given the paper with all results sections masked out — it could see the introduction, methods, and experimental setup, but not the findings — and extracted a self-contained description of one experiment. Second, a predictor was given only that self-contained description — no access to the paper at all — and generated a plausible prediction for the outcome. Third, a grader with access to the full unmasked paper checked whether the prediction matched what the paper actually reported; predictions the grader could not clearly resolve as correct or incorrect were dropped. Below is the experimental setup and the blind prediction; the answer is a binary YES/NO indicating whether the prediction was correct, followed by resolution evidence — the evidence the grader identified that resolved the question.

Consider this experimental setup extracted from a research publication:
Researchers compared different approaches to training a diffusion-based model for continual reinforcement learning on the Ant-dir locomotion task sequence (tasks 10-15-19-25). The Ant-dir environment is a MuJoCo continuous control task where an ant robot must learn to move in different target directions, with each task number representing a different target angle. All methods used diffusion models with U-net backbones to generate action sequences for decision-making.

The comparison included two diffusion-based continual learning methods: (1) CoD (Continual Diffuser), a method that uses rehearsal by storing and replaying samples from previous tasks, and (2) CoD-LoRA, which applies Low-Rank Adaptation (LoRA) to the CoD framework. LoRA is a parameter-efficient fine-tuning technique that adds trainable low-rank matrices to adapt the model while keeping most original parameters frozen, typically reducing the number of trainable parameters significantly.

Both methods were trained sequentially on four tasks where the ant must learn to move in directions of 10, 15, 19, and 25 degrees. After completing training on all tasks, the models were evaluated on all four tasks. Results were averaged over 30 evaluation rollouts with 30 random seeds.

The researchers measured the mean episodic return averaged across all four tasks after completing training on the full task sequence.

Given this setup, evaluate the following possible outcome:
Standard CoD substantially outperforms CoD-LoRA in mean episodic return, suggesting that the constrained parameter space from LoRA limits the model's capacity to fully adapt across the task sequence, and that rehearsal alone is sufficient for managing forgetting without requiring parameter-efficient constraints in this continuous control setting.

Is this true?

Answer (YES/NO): YES